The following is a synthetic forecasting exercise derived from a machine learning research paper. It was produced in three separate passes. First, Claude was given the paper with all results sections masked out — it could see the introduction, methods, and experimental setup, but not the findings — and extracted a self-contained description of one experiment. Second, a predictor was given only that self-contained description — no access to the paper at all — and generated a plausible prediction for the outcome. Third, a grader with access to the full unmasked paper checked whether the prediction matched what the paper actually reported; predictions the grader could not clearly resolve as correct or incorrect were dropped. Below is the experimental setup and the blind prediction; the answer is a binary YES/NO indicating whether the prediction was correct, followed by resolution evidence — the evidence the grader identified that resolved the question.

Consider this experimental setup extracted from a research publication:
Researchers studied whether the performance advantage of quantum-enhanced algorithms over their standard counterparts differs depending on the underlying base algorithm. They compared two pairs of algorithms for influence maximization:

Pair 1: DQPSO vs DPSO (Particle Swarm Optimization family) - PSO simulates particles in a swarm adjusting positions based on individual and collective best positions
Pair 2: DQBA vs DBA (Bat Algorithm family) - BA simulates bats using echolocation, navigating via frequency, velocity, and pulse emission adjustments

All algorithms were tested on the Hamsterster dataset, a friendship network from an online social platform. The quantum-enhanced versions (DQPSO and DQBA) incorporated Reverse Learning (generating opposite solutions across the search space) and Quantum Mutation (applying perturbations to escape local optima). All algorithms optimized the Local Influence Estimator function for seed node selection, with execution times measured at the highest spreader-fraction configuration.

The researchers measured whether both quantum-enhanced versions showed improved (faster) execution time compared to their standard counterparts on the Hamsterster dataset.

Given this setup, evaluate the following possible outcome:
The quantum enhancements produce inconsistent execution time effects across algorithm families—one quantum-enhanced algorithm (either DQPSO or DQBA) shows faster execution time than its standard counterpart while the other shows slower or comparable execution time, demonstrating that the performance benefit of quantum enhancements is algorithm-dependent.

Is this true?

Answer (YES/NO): YES